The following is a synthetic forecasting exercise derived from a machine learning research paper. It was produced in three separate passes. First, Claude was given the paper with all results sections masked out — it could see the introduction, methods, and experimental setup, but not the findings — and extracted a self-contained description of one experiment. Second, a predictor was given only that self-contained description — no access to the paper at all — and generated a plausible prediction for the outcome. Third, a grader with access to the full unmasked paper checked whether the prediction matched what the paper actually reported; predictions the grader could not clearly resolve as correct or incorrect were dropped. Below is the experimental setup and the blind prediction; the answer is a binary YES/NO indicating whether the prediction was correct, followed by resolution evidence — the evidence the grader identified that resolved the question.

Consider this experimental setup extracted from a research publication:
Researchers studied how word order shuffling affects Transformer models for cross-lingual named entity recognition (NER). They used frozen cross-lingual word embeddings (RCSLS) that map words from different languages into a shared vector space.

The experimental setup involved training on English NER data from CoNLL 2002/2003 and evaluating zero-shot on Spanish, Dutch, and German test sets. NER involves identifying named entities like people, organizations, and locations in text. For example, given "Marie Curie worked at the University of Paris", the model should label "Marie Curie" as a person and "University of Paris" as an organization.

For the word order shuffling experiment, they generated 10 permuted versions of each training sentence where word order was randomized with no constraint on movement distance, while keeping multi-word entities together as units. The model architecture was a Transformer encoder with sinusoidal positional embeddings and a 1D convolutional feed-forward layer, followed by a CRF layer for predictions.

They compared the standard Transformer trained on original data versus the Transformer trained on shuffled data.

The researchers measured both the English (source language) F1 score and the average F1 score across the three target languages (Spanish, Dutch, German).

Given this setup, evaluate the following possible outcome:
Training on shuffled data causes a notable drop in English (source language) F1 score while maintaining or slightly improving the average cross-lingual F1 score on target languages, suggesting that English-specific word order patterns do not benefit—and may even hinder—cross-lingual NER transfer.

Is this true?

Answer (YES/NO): NO